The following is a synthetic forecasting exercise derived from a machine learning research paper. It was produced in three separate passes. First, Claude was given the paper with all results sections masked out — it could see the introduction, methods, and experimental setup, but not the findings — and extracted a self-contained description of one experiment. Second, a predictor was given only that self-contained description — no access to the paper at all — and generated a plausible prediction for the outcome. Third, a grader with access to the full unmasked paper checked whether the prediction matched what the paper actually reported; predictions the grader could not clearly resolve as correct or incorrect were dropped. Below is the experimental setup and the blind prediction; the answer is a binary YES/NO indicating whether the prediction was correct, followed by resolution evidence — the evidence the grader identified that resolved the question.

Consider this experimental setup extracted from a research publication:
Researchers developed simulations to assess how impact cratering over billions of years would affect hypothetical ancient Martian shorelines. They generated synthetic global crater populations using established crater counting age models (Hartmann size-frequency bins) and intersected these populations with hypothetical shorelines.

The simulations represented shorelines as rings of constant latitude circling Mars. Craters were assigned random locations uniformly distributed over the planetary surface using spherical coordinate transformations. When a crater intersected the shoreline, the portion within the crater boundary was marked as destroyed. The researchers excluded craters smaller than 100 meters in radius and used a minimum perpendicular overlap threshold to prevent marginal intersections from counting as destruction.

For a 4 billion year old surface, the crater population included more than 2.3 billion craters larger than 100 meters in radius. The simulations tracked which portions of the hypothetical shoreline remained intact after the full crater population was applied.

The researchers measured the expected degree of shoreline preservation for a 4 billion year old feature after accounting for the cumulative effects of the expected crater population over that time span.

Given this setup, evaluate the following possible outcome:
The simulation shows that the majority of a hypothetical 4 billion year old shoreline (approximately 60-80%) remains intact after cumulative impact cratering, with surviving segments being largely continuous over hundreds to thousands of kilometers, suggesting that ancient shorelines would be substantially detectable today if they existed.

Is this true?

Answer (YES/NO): NO